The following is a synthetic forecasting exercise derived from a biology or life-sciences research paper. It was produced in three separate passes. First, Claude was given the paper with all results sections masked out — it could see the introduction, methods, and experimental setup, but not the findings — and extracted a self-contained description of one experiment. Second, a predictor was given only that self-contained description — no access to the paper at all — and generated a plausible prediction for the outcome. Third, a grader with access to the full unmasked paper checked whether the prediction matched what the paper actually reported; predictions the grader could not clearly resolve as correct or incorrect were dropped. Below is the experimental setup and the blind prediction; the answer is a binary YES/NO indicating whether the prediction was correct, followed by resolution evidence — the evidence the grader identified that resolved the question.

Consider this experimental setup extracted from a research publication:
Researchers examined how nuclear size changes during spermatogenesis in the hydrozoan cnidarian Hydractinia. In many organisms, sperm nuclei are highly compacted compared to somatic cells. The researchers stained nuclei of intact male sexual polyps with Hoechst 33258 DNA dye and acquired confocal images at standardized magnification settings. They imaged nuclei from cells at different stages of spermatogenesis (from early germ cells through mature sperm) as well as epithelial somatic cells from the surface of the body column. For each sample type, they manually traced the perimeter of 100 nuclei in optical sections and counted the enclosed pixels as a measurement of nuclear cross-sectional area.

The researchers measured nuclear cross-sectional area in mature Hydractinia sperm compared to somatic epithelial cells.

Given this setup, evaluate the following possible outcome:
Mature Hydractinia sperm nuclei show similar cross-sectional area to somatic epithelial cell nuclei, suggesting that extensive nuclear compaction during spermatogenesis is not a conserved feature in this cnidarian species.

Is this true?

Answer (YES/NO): NO